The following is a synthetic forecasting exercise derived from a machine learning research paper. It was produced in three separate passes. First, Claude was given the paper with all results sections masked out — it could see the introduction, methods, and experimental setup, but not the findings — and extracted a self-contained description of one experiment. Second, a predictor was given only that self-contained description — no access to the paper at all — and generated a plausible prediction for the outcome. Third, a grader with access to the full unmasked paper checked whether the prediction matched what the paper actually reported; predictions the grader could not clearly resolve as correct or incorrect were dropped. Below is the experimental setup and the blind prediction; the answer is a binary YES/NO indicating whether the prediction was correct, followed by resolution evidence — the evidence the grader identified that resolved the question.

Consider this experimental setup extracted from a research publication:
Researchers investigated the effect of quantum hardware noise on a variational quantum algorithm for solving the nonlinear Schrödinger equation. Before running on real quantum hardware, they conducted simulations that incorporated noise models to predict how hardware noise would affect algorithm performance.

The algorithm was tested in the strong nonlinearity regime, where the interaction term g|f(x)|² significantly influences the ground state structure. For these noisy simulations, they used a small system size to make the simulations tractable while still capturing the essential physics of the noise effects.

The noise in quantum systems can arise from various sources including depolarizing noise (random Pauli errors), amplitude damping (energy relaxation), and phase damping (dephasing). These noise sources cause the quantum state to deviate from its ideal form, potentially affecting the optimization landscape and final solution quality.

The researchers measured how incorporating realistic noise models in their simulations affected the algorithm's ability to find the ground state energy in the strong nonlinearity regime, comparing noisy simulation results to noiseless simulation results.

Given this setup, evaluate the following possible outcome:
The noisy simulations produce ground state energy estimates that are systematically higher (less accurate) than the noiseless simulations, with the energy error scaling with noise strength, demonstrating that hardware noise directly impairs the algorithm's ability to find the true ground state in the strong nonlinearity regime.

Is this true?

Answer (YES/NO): NO